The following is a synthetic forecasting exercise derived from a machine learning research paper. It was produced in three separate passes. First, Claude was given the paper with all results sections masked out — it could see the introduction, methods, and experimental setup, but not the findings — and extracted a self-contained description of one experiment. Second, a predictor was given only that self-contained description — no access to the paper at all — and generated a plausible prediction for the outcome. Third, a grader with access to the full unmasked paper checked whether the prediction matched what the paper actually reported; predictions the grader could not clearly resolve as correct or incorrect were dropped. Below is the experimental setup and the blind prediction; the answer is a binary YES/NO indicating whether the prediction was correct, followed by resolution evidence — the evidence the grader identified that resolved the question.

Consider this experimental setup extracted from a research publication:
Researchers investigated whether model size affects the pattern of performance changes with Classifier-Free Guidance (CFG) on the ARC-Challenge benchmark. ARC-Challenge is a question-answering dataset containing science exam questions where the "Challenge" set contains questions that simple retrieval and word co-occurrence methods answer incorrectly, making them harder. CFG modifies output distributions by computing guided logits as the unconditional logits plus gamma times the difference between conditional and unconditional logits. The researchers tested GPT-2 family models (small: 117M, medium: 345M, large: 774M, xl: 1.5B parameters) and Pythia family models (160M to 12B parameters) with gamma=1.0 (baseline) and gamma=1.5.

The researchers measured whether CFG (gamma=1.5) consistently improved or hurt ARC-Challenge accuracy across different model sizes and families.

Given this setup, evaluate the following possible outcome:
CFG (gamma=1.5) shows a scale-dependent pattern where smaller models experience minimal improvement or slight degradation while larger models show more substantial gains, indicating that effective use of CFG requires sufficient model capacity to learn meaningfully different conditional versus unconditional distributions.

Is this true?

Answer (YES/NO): NO